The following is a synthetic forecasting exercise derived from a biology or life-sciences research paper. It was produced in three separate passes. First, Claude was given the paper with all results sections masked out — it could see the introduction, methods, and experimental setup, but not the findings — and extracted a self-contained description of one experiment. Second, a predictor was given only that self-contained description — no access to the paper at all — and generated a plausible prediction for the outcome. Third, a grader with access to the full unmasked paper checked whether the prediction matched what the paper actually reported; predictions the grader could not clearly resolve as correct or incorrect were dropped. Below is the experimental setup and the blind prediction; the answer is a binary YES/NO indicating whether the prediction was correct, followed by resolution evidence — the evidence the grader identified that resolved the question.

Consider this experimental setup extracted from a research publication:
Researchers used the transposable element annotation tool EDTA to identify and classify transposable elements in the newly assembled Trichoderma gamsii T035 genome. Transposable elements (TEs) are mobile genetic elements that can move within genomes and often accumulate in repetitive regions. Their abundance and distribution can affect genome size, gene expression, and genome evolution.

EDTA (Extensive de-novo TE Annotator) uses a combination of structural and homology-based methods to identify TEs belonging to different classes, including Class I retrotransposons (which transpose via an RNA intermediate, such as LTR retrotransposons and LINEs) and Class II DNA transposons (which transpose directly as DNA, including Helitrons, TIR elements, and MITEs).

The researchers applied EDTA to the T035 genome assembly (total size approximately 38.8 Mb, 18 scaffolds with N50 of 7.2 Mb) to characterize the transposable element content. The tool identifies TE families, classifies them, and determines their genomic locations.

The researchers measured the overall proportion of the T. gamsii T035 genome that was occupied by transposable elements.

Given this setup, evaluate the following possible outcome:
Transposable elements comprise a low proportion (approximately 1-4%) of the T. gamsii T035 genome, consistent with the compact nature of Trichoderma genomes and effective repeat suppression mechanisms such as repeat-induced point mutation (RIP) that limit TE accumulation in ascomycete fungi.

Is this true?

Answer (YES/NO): YES